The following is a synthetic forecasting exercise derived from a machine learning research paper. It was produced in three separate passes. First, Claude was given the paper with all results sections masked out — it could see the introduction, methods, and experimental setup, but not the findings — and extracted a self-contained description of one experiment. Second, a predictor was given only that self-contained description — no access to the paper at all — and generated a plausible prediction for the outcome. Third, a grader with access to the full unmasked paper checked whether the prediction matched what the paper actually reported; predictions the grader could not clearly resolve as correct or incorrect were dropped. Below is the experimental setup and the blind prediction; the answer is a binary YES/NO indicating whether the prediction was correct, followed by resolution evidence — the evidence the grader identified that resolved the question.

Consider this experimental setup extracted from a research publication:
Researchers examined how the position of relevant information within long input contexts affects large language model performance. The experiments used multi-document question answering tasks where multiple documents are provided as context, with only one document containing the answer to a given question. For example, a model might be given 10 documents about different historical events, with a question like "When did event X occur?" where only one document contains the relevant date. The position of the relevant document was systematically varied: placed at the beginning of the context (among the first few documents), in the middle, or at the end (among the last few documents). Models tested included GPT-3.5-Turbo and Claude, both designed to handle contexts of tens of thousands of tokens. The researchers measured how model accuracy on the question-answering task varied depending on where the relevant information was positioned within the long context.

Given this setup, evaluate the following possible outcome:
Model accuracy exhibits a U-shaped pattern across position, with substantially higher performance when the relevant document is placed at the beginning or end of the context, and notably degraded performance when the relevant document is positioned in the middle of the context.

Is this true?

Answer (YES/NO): YES